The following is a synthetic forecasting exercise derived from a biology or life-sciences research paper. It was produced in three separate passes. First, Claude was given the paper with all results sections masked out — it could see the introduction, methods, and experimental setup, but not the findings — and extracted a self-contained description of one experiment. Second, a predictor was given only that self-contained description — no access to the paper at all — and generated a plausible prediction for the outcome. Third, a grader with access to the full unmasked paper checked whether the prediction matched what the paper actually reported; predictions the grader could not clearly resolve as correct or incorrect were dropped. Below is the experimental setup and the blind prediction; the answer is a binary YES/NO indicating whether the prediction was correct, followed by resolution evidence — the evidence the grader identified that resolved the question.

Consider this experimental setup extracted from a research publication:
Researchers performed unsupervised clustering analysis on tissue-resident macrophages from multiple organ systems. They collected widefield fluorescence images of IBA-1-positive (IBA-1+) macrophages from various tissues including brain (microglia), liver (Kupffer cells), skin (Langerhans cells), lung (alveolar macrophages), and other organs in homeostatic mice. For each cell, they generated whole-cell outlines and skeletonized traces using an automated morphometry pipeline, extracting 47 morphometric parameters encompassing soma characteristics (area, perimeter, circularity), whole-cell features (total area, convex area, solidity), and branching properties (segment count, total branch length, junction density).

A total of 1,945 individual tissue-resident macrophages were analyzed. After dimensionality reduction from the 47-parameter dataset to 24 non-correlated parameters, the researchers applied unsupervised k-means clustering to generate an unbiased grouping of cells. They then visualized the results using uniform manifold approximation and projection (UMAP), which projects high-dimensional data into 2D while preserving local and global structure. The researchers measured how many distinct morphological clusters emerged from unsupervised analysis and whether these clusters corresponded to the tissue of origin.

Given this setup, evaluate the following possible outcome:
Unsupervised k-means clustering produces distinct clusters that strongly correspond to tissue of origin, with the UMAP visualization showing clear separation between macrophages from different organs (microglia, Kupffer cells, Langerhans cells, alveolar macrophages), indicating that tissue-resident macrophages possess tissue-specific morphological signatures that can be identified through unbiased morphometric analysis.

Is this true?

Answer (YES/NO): NO